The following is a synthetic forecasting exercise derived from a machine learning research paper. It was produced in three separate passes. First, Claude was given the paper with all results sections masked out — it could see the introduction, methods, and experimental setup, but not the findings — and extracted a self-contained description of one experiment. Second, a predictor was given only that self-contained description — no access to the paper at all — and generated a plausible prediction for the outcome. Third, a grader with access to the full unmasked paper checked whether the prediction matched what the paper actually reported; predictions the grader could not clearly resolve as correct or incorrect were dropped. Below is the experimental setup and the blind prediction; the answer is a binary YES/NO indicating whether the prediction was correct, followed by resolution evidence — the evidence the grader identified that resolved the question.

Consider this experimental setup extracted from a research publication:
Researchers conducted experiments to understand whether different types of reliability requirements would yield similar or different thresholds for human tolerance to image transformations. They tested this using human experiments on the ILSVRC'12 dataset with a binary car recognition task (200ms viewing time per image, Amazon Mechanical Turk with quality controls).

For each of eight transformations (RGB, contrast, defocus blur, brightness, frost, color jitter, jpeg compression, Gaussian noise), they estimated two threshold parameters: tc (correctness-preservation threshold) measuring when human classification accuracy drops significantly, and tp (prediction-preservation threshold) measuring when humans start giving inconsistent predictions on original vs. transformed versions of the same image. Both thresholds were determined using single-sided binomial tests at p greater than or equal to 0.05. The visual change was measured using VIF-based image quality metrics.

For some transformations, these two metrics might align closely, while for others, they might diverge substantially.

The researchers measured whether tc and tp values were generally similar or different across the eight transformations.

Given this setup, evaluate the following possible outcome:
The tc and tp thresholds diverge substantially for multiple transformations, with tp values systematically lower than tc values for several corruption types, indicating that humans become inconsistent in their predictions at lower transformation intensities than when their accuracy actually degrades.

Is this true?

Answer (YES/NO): NO